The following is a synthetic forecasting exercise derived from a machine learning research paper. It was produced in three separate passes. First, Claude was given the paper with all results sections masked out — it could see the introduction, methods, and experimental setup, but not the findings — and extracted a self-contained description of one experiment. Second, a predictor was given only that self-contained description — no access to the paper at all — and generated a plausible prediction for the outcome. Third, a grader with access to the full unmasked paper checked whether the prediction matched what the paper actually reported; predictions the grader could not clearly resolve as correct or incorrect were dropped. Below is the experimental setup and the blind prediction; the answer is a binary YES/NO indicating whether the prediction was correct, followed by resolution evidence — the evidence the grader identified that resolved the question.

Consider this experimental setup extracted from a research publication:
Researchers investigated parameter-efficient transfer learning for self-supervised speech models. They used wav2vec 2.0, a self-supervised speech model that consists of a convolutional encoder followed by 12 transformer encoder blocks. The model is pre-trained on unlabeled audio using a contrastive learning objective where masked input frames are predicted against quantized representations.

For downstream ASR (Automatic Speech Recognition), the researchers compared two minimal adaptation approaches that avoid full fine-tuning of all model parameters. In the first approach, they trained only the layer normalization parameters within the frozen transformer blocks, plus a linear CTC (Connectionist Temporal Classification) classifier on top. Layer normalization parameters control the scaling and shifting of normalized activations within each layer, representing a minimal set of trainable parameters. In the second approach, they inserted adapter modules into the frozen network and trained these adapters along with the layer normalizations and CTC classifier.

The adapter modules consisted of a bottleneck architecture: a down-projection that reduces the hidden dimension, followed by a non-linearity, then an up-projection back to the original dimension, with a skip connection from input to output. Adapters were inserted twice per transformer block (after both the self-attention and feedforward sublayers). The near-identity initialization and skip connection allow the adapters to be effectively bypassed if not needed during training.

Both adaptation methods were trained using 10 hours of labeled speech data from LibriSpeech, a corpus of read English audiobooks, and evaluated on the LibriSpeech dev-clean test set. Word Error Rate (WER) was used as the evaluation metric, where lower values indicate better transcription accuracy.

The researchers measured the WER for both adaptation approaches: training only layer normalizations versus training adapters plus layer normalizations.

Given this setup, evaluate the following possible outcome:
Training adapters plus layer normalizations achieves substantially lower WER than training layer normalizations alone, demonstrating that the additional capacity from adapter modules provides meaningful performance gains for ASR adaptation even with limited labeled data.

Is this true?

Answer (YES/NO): YES